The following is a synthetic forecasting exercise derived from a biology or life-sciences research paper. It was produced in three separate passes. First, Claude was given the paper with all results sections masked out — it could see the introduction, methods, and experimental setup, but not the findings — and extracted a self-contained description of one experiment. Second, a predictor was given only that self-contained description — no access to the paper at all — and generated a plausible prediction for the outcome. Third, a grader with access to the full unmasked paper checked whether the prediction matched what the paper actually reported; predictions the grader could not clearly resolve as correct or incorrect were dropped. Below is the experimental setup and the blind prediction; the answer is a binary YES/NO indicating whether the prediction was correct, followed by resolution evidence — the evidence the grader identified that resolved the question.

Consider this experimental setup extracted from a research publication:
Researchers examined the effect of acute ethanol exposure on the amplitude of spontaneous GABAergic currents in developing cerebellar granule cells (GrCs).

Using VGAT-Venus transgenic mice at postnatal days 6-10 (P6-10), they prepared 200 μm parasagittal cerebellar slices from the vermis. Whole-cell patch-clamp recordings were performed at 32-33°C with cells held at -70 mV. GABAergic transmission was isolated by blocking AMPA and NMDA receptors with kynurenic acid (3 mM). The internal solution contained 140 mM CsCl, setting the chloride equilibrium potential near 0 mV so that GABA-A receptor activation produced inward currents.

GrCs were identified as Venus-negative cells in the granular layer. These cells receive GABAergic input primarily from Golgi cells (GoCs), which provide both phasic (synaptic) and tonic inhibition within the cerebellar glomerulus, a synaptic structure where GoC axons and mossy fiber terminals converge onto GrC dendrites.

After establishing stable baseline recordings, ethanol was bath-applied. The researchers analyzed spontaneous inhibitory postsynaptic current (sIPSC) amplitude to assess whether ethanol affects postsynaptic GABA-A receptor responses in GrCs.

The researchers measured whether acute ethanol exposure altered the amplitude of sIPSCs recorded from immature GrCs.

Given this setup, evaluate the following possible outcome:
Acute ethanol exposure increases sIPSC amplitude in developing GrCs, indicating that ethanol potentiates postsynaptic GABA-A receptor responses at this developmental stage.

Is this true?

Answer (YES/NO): NO